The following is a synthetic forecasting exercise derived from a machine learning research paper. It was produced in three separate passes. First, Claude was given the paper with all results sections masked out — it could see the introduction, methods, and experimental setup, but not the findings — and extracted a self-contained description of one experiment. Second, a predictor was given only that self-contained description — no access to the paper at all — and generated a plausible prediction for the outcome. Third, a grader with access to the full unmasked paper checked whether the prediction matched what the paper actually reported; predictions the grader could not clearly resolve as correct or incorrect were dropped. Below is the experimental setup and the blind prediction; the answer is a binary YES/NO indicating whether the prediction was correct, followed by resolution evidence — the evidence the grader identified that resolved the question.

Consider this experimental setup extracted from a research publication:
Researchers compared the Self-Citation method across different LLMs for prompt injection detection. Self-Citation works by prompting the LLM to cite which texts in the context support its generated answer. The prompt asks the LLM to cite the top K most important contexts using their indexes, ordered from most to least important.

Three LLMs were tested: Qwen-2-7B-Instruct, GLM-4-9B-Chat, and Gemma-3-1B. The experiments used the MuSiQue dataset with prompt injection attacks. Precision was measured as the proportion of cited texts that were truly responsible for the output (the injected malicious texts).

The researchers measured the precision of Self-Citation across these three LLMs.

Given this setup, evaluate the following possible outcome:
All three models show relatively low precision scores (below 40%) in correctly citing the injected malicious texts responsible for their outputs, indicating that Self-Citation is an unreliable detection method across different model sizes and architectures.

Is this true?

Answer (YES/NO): YES